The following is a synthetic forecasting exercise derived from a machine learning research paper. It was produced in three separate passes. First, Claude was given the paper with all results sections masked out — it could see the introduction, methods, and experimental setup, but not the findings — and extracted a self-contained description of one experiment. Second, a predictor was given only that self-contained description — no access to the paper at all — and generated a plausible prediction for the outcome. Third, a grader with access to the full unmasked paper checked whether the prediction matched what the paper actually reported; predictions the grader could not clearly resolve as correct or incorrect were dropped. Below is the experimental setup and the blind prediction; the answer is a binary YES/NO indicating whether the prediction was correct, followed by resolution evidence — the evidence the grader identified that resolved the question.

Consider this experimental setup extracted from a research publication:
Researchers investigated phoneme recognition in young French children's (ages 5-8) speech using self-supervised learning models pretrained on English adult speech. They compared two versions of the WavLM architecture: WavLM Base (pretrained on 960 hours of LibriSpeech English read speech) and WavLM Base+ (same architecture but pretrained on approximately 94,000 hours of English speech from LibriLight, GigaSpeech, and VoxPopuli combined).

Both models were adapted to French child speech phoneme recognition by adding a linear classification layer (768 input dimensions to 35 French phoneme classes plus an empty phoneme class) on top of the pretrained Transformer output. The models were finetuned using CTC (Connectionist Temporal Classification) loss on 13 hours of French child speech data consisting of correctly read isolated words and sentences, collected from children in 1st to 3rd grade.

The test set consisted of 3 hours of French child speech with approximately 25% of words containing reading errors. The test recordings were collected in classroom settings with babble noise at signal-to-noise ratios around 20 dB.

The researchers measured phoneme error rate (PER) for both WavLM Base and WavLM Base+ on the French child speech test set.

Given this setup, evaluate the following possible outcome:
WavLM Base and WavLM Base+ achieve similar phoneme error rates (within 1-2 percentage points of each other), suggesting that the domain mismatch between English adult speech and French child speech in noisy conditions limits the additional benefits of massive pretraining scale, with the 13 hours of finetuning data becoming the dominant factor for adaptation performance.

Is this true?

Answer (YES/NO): NO